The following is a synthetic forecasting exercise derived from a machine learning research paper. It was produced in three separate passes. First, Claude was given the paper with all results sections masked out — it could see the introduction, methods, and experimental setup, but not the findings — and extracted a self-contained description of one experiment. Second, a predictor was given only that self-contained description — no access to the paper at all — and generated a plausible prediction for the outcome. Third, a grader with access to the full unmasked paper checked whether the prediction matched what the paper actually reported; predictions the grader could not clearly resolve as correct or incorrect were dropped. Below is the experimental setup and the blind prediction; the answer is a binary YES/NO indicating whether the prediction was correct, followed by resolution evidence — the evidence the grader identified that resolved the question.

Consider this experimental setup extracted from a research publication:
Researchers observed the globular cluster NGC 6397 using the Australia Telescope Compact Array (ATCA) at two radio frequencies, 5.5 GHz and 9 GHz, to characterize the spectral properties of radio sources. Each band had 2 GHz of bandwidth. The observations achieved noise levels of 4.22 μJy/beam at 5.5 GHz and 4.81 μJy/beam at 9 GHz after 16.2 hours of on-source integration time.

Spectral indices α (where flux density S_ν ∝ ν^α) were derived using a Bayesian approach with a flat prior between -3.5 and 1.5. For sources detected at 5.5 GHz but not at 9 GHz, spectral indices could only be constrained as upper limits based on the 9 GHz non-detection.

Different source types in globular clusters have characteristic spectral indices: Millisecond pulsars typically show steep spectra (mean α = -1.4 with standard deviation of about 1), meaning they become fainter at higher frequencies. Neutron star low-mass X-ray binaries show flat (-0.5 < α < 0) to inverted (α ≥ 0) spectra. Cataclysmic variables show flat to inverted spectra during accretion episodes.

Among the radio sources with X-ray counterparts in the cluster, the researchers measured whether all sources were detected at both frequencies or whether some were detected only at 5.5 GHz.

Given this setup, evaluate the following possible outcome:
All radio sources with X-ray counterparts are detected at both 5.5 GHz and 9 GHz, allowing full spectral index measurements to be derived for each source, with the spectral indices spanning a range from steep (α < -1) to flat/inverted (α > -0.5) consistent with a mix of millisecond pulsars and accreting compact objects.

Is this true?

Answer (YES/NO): NO